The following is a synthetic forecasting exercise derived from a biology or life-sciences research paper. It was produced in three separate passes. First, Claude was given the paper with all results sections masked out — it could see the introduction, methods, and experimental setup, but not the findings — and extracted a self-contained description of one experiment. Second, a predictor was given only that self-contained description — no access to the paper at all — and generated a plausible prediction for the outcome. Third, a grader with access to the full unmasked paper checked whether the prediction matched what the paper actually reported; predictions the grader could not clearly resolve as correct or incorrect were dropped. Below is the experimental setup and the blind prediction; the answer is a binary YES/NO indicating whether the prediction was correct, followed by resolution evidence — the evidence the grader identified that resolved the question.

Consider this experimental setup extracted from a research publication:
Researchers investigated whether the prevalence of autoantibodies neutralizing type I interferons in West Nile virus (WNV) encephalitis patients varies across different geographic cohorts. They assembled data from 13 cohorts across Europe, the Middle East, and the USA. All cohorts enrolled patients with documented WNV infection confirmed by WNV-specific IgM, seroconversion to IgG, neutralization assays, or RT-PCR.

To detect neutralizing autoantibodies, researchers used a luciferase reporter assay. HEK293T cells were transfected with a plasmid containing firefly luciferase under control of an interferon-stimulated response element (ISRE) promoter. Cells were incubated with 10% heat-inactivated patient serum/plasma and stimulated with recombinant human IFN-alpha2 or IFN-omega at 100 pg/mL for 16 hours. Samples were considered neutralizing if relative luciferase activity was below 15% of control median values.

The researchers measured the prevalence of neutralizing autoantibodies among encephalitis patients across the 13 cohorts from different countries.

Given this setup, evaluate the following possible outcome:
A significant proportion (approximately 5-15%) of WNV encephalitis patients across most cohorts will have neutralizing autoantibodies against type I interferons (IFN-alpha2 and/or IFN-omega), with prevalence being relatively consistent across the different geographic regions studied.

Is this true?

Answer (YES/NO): NO